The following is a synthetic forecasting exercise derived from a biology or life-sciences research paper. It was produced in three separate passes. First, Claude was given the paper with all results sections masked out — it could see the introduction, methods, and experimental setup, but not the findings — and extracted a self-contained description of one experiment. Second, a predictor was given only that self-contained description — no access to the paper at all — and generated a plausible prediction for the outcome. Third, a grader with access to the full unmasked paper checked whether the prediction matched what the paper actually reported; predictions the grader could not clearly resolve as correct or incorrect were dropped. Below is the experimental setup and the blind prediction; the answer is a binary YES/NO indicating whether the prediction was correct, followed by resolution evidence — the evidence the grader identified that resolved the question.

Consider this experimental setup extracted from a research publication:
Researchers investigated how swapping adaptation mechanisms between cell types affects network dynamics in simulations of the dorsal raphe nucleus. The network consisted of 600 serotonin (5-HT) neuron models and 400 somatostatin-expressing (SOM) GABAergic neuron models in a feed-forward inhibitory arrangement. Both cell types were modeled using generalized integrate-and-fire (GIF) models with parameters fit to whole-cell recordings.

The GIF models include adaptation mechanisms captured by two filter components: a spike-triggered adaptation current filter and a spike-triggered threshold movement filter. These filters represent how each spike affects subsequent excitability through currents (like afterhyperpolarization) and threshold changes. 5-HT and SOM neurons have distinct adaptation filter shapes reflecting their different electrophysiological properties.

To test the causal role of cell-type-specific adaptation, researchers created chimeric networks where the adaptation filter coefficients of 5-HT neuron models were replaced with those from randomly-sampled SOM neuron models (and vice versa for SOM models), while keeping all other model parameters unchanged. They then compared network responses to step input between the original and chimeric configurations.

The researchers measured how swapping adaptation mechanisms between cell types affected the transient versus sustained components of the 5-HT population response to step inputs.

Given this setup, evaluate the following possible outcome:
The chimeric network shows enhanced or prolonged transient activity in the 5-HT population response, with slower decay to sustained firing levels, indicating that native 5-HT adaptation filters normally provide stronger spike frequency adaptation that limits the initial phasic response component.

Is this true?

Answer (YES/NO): NO